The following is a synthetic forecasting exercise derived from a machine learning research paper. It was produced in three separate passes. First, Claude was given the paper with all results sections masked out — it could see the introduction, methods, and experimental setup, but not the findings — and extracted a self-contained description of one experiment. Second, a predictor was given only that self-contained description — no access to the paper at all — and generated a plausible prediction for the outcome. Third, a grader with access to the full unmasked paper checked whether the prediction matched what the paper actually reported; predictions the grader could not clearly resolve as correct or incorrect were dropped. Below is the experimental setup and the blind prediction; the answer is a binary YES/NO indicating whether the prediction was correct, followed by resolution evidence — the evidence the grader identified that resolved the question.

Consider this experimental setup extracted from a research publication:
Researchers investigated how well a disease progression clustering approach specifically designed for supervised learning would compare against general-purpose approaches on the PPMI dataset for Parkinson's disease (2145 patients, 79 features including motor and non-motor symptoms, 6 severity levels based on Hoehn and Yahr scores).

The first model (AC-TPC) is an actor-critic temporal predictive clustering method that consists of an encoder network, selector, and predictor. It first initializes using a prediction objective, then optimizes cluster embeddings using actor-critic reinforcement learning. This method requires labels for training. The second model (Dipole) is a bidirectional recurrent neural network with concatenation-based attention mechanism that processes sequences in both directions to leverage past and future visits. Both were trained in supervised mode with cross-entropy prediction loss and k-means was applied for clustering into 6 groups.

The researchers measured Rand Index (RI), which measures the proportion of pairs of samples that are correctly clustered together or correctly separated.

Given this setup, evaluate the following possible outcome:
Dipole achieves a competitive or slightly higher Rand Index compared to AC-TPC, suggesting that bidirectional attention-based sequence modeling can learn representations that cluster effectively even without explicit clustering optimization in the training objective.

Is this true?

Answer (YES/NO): NO